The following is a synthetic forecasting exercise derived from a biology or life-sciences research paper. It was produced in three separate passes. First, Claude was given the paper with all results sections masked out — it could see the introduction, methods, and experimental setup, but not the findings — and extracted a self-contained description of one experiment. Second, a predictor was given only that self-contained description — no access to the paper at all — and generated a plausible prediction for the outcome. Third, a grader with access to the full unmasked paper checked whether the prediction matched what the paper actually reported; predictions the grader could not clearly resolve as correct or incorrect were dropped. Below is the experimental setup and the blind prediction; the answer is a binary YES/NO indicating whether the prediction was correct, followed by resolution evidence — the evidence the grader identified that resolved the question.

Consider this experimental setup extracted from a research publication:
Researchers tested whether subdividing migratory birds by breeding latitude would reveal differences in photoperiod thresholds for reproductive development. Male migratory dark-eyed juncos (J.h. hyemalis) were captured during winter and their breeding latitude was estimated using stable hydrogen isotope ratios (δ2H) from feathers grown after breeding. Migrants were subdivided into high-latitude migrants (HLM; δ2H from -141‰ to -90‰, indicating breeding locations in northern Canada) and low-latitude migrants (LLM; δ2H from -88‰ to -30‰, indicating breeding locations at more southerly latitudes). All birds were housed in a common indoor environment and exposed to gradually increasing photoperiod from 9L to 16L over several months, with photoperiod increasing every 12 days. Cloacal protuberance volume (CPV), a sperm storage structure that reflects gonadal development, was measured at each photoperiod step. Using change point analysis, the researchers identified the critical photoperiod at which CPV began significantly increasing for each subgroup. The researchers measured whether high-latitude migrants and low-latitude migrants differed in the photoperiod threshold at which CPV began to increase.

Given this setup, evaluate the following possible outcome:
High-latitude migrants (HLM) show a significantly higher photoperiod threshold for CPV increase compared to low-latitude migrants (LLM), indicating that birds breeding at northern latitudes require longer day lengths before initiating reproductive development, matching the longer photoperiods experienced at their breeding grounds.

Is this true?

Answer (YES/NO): YES